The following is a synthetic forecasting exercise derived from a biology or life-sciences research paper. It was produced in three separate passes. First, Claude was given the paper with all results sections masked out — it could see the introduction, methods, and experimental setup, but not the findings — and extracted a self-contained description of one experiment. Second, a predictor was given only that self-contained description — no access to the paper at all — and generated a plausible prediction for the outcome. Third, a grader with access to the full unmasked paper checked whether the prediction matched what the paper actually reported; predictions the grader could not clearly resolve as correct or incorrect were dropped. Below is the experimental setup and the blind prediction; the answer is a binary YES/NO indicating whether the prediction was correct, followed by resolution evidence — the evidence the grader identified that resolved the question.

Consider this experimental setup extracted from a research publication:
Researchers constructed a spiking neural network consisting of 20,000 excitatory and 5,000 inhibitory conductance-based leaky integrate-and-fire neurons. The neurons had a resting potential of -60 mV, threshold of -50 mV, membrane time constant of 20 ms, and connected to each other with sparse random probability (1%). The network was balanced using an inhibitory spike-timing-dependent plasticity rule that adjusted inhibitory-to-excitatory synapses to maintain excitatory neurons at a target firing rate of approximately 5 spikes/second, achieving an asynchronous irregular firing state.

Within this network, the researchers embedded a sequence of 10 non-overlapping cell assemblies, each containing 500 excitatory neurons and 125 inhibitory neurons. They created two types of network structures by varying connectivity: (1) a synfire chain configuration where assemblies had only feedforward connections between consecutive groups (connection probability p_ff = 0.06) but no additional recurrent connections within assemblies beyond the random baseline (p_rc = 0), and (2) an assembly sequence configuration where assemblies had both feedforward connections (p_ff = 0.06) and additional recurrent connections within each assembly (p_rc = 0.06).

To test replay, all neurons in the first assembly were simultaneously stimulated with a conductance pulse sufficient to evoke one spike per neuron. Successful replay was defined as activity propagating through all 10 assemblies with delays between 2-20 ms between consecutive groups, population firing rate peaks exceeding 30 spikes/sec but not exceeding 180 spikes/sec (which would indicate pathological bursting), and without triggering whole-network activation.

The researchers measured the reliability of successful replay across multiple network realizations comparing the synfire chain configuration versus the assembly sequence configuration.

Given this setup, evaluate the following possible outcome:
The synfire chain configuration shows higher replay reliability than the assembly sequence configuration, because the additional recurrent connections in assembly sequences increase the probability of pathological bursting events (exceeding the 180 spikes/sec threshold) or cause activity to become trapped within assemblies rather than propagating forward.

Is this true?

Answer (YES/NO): NO